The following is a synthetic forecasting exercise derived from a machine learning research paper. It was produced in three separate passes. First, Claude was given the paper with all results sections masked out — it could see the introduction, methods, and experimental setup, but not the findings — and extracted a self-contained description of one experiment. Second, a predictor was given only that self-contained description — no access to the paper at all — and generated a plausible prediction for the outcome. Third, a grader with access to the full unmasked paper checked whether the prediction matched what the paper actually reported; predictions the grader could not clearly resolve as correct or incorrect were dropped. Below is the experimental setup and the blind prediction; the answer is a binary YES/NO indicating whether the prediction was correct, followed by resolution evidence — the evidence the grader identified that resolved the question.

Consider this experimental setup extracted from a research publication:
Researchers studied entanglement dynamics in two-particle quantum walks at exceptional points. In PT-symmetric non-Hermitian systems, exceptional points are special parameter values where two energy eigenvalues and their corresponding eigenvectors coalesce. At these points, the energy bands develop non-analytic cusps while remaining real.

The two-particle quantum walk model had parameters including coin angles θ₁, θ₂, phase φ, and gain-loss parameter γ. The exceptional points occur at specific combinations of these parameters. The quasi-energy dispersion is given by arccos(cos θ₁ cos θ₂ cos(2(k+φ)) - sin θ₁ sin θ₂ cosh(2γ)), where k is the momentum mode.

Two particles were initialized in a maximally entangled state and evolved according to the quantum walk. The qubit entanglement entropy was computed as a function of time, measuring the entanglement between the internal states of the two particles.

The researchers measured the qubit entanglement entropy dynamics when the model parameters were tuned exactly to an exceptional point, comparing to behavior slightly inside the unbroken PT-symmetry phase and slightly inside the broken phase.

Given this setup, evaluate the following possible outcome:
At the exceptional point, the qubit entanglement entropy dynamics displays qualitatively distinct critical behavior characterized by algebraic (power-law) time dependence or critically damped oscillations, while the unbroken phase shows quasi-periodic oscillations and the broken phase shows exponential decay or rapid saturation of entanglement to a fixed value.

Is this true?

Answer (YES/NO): NO